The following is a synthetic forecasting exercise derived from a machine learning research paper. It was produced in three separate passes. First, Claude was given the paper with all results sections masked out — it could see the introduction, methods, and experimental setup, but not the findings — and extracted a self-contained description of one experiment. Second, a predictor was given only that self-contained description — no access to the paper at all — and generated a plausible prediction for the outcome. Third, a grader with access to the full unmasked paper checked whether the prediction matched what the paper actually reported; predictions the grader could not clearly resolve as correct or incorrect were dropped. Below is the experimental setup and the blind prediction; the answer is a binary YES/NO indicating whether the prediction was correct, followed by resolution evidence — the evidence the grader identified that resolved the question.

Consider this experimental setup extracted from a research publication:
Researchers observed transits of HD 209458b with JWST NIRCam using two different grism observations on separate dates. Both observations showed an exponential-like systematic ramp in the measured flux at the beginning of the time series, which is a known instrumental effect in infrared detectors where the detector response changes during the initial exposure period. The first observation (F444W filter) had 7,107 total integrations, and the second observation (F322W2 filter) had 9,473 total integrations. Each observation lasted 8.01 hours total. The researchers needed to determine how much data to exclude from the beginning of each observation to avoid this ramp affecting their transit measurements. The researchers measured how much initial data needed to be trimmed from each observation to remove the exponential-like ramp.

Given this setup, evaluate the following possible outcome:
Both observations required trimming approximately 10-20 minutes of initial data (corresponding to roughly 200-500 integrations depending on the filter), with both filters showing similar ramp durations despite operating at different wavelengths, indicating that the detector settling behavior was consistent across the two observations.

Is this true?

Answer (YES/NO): NO